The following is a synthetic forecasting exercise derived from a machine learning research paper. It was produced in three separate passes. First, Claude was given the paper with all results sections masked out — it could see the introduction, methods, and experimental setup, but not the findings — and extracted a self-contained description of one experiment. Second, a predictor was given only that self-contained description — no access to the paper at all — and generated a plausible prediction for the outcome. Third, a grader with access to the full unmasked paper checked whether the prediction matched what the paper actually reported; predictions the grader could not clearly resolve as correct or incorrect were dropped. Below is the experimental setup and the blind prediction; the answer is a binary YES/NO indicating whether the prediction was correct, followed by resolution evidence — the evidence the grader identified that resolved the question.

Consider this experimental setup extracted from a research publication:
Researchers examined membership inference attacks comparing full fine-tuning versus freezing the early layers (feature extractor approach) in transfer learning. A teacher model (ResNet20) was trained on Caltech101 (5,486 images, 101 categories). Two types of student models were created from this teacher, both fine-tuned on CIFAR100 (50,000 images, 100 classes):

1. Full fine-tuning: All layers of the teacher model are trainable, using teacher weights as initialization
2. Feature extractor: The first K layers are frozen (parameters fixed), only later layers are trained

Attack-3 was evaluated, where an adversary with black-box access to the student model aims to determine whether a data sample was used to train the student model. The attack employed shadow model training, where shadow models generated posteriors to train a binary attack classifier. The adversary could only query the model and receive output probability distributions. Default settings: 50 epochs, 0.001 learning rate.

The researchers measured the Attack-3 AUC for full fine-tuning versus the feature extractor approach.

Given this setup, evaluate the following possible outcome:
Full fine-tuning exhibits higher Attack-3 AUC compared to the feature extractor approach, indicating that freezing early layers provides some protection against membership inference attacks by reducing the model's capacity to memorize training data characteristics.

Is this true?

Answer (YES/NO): YES